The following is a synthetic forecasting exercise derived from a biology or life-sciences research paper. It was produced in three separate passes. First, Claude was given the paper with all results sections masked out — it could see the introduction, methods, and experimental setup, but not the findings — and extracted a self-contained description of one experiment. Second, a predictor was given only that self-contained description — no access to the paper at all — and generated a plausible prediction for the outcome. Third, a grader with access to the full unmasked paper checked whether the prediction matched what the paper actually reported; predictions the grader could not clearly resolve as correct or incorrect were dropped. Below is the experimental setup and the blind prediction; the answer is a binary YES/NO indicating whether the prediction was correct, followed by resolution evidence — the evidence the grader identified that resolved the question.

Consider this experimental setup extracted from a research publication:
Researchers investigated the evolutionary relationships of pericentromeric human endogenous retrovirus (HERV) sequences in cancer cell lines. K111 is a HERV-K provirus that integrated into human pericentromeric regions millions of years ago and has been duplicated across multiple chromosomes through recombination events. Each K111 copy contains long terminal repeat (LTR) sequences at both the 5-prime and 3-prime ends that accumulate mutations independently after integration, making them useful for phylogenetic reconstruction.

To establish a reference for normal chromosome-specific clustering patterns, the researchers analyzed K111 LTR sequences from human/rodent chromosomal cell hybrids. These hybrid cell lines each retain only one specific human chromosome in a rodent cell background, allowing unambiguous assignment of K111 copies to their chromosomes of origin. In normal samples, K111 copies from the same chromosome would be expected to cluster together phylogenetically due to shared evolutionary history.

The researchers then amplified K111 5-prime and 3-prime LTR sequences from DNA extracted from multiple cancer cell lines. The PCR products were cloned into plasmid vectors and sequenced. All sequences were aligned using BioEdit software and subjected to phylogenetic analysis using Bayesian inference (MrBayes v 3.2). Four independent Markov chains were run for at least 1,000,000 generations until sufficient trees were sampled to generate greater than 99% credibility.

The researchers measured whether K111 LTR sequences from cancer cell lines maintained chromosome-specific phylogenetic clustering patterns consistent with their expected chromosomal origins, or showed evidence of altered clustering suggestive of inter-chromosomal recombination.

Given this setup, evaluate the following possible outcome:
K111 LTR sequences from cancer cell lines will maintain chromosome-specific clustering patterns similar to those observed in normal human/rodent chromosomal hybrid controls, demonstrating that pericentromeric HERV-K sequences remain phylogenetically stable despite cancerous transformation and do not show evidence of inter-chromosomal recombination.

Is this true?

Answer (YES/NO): NO